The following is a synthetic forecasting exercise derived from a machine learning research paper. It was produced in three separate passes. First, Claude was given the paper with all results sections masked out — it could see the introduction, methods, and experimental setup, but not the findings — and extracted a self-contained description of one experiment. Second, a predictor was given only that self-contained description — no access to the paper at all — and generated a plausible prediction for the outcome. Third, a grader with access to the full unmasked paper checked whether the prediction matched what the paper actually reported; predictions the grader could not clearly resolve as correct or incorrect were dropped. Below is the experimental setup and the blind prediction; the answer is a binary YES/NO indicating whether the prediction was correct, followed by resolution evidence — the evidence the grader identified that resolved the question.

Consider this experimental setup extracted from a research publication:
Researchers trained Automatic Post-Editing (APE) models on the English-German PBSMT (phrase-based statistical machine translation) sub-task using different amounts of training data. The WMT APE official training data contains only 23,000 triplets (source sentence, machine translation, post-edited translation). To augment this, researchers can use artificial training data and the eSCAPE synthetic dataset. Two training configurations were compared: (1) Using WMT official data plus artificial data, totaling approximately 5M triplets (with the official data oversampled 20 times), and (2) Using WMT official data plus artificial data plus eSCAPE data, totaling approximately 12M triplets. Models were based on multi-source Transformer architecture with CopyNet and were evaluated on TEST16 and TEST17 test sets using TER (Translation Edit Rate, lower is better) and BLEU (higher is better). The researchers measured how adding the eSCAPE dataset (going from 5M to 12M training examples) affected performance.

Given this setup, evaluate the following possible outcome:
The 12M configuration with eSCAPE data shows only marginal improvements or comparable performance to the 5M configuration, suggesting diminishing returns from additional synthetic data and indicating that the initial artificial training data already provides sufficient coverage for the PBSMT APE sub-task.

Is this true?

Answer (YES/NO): NO